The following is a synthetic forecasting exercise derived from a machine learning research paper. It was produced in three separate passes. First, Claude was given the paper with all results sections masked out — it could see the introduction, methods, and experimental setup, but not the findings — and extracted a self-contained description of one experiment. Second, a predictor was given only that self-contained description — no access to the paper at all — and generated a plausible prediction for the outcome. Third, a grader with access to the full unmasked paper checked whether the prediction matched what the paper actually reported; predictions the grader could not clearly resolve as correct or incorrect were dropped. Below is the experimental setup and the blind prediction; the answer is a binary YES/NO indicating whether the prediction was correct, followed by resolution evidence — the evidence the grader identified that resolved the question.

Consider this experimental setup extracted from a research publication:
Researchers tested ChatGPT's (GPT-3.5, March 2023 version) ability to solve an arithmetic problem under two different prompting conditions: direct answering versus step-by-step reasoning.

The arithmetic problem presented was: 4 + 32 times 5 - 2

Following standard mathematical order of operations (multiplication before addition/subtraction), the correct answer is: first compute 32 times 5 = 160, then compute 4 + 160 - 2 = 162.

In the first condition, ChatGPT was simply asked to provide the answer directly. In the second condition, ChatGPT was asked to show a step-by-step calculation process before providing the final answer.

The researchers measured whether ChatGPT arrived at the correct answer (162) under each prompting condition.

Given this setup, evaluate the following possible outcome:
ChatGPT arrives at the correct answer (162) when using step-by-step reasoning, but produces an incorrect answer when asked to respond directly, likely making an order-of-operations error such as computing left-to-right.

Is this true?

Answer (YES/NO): YES